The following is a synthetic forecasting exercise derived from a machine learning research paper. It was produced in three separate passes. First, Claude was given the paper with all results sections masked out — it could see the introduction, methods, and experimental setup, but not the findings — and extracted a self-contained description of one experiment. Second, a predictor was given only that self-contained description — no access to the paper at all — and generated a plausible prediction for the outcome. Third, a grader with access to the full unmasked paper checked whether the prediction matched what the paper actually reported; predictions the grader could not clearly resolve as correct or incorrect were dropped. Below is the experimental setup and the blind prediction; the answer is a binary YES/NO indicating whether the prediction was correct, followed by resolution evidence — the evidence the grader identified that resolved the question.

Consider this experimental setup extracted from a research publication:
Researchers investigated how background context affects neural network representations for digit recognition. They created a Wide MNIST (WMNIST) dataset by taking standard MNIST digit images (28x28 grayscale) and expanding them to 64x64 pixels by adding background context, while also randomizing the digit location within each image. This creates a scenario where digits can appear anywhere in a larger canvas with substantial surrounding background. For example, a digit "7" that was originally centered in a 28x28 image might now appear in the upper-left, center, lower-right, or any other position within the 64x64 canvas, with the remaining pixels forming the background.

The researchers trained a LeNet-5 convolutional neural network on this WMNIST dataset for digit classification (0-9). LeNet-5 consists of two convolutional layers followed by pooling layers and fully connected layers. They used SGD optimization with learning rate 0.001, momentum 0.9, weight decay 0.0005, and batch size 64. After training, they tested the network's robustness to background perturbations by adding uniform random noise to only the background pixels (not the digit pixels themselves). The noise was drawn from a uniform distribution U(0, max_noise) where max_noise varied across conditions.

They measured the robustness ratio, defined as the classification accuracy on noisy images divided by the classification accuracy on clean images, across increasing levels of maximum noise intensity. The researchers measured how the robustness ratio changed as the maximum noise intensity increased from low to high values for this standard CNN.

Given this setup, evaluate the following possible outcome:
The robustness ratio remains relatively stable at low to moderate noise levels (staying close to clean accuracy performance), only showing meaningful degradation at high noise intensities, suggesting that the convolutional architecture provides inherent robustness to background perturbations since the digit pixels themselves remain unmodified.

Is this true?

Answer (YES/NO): NO